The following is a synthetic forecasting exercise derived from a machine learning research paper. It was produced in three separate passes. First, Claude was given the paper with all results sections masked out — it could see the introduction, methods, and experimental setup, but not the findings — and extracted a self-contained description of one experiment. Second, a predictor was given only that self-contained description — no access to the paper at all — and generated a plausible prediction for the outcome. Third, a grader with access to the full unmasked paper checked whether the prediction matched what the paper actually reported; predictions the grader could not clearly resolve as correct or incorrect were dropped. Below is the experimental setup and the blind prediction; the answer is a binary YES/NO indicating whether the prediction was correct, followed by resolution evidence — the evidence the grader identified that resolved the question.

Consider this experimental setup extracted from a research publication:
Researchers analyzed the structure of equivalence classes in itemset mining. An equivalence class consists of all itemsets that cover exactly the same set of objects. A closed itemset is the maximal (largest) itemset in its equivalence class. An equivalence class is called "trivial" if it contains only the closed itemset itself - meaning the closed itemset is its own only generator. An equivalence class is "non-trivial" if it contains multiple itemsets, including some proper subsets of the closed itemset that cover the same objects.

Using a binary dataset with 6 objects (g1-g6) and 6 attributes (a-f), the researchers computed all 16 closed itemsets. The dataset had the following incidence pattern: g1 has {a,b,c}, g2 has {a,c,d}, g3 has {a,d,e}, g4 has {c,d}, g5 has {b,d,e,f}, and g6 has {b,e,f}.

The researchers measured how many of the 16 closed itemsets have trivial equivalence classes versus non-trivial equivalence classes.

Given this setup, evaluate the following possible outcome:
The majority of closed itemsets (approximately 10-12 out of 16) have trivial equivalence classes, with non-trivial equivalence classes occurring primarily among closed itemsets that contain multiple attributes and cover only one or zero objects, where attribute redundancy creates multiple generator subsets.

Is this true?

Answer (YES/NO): YES